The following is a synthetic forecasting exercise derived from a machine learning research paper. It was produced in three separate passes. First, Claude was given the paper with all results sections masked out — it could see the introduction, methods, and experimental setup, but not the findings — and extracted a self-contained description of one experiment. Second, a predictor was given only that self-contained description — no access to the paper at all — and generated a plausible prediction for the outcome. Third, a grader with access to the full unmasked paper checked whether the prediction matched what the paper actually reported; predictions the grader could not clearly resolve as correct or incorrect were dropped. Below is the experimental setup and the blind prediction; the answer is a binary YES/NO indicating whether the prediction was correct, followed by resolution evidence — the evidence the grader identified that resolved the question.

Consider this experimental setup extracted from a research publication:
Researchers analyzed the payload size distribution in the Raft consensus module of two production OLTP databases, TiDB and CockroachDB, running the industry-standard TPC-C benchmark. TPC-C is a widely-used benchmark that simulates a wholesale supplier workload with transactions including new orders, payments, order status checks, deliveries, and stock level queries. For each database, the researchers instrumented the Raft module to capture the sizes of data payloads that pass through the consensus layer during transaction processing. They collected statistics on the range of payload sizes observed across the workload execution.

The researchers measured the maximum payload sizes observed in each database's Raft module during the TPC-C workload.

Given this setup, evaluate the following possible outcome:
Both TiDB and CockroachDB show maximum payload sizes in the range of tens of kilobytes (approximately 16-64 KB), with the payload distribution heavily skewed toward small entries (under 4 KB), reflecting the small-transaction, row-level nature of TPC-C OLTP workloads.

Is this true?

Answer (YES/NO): NO